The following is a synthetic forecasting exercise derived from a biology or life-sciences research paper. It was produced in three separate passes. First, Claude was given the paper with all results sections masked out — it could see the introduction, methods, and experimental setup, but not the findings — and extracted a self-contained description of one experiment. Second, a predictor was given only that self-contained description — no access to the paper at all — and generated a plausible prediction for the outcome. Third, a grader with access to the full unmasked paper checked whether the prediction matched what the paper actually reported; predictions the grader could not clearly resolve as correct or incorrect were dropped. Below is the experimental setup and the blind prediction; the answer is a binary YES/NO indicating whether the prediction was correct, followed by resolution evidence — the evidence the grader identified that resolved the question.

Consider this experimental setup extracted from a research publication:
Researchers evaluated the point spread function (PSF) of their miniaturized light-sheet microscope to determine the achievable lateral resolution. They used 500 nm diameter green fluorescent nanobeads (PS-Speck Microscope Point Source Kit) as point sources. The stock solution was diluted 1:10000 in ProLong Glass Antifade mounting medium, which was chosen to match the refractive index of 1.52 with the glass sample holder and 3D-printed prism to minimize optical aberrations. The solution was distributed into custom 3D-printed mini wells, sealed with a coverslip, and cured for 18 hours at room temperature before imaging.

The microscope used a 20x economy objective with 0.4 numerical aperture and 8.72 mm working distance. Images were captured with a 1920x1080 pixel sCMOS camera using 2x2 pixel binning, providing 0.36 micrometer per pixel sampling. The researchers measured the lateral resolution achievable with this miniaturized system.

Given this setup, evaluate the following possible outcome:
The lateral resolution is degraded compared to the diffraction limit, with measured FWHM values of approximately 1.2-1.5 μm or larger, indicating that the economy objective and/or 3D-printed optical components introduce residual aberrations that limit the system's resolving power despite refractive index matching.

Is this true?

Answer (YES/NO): NO